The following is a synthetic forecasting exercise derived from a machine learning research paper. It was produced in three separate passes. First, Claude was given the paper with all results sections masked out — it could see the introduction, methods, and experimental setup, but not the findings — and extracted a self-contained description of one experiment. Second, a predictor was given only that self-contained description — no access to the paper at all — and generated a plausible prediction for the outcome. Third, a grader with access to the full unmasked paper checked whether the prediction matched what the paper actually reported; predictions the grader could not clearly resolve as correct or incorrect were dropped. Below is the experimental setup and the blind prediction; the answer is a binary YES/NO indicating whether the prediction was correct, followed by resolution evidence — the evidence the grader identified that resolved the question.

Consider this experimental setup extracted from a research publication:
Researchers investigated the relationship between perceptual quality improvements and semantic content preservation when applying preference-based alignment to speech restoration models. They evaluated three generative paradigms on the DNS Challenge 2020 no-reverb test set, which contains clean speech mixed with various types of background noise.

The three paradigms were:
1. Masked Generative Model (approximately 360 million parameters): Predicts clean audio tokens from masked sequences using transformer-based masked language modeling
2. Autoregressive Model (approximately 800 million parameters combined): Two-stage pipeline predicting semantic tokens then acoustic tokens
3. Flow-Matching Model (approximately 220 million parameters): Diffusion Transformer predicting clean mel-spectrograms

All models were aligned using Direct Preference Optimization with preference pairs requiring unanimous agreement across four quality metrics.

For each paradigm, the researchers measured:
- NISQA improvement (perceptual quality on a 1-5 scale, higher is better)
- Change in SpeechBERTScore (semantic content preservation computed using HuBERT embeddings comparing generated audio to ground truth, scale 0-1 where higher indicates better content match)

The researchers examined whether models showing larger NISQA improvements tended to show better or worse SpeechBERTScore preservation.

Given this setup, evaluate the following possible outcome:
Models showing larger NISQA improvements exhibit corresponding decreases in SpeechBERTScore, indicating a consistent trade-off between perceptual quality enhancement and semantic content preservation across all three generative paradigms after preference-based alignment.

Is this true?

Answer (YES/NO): NO